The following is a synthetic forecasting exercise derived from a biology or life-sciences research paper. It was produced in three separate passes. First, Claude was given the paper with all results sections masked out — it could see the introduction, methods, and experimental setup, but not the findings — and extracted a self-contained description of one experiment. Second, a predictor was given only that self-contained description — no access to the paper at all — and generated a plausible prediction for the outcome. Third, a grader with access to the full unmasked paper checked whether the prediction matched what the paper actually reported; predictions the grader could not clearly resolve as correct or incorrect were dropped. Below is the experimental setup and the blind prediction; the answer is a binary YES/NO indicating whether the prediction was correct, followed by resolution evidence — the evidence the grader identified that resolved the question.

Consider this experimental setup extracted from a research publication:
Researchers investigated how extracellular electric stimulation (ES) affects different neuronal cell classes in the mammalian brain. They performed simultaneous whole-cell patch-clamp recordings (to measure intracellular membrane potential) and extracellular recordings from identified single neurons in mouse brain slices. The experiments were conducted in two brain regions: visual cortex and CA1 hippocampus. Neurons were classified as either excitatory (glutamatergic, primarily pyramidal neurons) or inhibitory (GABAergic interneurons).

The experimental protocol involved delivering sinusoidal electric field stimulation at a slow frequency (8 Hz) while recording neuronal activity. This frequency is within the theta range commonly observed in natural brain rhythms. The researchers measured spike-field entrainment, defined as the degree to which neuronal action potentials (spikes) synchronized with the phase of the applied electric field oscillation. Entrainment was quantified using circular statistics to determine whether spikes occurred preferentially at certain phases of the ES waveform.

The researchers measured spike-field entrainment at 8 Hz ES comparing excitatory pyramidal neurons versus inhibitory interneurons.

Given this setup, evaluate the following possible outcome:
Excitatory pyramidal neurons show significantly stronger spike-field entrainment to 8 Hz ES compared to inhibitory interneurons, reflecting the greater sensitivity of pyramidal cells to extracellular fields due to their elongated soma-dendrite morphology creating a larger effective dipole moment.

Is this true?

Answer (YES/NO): NO